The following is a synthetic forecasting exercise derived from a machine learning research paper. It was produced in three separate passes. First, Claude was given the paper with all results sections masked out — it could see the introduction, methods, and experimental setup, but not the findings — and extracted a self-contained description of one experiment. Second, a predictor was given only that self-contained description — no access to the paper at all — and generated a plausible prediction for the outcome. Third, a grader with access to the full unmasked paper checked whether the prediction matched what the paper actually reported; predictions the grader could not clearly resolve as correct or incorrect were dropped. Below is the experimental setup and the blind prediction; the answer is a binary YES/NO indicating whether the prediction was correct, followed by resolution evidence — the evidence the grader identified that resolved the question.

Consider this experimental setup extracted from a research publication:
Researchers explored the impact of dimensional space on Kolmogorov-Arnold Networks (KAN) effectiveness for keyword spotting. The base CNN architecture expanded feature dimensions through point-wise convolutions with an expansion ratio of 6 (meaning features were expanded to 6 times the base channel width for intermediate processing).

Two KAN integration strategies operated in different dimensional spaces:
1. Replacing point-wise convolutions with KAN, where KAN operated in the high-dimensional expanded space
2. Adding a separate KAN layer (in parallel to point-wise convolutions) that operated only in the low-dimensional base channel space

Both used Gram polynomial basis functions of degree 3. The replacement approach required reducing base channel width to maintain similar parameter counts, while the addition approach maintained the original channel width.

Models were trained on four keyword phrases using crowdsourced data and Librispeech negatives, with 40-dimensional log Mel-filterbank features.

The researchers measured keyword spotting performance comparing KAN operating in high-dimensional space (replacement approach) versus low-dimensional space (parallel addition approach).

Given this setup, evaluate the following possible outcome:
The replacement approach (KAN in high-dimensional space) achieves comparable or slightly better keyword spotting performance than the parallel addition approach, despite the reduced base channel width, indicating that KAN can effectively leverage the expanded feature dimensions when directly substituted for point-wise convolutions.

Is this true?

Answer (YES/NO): YES